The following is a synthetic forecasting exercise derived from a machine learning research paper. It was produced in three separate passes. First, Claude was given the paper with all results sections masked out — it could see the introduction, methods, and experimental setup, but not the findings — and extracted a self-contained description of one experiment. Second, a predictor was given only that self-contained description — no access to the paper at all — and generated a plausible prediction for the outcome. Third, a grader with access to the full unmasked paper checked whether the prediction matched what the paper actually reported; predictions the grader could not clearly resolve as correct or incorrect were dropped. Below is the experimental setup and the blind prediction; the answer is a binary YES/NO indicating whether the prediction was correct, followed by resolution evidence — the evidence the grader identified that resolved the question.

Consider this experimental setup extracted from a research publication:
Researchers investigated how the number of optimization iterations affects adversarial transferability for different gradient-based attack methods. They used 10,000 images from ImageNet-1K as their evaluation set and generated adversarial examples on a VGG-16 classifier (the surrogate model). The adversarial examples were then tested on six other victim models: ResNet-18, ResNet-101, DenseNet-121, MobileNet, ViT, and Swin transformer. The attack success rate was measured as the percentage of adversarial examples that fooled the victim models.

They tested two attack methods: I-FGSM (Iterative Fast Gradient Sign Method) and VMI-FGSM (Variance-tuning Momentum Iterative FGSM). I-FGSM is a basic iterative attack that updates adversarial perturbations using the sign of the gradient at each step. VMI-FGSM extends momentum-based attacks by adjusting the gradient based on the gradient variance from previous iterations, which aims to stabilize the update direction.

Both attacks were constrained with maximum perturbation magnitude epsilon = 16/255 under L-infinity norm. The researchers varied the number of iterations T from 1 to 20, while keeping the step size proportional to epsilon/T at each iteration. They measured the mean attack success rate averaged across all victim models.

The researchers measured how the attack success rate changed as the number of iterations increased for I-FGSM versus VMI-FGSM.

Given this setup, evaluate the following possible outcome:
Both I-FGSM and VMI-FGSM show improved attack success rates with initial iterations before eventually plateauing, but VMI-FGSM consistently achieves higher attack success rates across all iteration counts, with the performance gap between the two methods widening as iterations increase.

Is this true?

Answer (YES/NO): NO